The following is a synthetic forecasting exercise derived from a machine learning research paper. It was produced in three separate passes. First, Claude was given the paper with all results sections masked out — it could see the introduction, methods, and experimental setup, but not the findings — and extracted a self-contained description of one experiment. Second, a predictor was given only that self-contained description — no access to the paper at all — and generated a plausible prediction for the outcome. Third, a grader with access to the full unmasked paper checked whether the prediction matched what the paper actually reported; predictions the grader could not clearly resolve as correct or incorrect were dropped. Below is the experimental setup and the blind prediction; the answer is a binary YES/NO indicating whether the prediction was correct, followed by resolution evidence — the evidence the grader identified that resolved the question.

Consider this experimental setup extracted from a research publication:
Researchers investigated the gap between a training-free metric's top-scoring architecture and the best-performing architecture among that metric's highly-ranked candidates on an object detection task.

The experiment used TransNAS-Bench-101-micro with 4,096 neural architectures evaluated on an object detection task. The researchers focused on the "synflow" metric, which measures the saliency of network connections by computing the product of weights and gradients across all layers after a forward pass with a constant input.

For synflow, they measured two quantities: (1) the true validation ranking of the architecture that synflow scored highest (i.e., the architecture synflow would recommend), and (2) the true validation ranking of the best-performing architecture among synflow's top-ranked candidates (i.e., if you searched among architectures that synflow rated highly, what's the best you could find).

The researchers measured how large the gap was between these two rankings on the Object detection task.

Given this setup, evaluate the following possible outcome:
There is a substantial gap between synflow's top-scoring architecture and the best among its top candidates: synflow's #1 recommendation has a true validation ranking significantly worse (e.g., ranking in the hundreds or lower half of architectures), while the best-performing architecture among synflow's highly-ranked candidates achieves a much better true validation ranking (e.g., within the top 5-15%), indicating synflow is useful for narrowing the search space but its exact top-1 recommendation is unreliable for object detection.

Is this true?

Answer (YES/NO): YES